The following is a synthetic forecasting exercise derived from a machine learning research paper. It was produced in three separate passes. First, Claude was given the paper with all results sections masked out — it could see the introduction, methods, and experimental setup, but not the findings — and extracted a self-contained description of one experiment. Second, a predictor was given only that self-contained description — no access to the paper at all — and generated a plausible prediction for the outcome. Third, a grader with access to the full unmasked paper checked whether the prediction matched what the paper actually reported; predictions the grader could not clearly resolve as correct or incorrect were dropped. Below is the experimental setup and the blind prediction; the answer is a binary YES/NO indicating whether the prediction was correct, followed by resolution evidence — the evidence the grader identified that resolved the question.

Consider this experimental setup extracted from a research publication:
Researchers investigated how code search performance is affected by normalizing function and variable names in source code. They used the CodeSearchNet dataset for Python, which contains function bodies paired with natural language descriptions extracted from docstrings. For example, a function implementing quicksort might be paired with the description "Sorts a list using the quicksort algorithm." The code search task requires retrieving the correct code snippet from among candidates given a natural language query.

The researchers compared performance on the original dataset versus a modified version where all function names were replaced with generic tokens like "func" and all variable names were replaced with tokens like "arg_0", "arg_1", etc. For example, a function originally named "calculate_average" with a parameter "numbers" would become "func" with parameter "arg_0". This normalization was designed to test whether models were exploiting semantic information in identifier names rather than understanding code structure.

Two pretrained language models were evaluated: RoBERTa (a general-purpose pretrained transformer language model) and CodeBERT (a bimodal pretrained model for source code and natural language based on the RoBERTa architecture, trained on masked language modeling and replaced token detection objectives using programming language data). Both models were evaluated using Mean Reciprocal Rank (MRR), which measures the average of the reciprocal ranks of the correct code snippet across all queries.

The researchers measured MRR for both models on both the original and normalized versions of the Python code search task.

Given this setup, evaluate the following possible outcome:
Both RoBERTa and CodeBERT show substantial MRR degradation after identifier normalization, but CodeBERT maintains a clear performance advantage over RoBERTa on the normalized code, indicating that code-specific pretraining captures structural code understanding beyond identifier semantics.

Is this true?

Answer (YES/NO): YES